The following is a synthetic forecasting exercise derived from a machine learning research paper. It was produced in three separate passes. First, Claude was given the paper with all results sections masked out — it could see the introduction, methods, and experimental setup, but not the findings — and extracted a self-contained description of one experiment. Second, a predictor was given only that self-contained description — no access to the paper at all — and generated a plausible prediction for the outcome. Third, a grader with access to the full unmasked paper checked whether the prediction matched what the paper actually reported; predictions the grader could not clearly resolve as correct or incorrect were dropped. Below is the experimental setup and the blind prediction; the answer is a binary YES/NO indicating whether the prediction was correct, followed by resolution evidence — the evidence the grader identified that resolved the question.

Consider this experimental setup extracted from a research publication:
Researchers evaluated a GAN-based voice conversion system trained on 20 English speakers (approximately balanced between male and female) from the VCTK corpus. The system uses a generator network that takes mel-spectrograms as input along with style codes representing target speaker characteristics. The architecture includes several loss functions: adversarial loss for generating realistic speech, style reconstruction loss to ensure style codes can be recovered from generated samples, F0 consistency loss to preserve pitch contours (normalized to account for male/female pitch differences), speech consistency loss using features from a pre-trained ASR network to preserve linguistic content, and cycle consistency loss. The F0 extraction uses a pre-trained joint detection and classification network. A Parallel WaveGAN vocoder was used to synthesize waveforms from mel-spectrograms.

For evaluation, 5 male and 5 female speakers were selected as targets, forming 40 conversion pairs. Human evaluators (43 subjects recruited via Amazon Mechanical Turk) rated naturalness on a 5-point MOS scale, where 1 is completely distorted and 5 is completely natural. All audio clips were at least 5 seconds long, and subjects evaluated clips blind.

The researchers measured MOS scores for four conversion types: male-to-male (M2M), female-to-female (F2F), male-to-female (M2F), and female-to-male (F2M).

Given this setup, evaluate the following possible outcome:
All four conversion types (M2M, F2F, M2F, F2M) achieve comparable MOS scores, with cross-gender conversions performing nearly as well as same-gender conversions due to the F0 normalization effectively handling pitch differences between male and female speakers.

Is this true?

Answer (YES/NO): YES